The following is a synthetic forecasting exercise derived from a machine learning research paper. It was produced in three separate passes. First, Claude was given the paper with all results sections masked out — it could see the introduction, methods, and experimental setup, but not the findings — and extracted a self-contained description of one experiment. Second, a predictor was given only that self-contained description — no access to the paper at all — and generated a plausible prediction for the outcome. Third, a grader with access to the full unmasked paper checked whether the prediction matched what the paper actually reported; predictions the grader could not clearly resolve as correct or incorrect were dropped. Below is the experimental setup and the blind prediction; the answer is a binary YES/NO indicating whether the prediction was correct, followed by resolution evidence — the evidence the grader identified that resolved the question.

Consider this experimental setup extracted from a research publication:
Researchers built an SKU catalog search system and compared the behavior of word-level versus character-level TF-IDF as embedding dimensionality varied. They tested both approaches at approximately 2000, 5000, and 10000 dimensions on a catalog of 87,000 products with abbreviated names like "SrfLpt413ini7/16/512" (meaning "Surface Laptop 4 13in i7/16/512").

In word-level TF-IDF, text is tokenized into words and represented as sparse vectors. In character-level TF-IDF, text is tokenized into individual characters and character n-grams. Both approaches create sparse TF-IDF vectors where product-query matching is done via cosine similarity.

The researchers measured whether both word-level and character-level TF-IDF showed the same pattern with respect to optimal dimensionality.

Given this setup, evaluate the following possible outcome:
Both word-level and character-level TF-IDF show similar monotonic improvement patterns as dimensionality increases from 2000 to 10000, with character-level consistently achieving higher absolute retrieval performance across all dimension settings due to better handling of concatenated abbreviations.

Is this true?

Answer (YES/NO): NO